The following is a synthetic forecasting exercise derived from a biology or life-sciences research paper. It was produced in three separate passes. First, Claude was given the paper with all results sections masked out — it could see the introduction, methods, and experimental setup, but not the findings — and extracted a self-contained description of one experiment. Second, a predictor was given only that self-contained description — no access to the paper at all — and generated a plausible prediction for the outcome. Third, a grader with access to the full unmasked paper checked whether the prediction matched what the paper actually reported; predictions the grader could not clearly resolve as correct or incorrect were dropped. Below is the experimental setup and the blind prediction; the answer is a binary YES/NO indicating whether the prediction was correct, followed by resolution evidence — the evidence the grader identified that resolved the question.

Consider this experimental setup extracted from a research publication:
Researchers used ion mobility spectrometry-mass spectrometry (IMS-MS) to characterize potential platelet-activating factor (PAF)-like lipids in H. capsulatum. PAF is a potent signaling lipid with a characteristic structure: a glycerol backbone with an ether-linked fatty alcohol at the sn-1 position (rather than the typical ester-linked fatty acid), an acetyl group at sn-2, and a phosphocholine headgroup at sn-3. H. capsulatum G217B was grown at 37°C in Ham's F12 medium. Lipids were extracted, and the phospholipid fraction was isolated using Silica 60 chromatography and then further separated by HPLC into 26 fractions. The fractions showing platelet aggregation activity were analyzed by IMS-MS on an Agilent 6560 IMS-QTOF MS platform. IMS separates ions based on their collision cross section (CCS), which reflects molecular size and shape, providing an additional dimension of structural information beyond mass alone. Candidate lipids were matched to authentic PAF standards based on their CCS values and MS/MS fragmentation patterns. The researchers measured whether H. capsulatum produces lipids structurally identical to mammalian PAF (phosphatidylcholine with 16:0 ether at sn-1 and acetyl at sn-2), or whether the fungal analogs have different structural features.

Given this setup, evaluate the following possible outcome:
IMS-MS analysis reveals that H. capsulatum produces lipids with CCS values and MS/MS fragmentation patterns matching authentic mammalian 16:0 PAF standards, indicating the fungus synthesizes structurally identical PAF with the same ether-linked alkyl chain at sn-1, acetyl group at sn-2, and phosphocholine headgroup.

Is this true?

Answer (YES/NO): NO